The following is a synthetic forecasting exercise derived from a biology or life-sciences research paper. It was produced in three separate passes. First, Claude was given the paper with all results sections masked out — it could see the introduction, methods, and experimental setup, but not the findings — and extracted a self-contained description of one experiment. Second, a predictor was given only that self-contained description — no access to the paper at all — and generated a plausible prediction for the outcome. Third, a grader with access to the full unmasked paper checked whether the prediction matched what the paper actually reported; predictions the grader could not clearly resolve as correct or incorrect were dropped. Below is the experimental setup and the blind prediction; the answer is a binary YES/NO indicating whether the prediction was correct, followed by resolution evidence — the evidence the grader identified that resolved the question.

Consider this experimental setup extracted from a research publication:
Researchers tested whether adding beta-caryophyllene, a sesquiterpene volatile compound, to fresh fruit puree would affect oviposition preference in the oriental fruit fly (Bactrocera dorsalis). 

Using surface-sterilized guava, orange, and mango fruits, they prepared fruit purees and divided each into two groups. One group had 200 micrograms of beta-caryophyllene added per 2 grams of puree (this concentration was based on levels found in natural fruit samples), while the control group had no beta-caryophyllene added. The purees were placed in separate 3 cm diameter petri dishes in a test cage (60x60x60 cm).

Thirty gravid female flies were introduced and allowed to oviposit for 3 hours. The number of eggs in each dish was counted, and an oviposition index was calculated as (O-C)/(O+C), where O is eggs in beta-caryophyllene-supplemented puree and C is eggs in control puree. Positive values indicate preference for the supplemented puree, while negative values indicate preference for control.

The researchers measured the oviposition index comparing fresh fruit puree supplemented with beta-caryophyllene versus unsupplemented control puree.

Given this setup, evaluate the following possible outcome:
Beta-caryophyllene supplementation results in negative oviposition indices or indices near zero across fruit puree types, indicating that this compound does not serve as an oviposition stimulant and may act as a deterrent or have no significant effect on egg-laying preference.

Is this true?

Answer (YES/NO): YES